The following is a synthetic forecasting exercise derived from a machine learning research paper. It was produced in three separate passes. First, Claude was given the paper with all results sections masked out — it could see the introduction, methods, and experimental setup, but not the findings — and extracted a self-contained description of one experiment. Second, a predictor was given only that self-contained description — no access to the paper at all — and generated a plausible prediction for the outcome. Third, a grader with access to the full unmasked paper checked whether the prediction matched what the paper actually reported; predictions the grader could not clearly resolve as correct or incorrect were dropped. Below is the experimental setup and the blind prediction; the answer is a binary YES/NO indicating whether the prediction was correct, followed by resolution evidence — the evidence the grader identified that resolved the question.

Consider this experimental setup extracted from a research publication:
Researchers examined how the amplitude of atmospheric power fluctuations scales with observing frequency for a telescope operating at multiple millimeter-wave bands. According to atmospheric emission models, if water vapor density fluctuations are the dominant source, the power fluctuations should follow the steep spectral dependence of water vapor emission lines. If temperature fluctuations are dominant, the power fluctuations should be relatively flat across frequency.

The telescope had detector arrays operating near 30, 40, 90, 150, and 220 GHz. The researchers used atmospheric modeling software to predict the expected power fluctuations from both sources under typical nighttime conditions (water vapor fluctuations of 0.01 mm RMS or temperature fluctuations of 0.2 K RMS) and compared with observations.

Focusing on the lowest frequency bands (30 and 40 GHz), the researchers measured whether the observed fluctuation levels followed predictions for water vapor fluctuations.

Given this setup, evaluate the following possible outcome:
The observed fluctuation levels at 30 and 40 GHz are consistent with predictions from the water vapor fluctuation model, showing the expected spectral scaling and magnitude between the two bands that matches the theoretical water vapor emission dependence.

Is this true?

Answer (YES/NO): NO